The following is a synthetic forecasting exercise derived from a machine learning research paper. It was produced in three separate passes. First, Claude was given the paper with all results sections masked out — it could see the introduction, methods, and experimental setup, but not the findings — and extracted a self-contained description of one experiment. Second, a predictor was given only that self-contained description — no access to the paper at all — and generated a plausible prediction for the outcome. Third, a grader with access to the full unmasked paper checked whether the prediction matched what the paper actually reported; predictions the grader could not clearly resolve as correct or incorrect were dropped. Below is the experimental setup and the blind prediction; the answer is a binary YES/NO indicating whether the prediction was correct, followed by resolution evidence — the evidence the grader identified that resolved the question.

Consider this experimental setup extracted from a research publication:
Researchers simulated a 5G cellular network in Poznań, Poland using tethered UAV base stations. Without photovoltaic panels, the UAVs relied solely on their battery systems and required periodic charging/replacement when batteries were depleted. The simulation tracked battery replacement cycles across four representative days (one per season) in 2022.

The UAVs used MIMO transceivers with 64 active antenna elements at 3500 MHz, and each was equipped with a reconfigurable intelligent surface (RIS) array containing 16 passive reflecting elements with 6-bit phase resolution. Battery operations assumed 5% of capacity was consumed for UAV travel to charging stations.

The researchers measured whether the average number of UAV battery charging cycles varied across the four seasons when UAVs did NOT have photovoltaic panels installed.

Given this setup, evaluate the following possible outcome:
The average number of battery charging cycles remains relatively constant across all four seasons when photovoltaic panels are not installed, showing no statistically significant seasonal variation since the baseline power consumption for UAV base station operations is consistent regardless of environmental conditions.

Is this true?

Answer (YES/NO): YES